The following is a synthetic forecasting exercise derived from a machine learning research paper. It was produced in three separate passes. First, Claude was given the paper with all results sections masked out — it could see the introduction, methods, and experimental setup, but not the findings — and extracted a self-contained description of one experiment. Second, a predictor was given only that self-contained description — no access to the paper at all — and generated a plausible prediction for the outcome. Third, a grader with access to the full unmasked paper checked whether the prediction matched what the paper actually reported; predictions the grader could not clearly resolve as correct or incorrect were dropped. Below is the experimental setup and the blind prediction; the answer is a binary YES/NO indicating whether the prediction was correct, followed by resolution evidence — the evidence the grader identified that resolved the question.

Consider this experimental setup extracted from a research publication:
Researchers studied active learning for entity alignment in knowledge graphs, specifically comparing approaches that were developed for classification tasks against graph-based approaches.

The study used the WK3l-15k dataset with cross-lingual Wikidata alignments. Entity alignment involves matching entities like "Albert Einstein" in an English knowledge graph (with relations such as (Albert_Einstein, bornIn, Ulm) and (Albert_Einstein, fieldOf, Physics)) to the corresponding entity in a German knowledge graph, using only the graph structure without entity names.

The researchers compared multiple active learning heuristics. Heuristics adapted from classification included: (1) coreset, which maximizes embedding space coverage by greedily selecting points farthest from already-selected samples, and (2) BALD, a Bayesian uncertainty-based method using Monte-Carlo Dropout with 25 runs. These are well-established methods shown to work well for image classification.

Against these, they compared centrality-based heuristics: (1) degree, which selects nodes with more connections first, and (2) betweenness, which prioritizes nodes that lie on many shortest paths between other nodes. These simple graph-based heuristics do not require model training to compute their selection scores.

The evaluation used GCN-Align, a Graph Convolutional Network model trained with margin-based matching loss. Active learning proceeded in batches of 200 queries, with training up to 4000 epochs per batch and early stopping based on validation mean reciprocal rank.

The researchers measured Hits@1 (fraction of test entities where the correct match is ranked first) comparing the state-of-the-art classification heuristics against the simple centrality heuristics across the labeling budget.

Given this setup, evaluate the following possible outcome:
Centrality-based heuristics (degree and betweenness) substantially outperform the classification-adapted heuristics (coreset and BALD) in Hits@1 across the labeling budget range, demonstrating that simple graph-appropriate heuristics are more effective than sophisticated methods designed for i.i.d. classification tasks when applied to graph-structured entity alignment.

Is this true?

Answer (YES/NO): YES